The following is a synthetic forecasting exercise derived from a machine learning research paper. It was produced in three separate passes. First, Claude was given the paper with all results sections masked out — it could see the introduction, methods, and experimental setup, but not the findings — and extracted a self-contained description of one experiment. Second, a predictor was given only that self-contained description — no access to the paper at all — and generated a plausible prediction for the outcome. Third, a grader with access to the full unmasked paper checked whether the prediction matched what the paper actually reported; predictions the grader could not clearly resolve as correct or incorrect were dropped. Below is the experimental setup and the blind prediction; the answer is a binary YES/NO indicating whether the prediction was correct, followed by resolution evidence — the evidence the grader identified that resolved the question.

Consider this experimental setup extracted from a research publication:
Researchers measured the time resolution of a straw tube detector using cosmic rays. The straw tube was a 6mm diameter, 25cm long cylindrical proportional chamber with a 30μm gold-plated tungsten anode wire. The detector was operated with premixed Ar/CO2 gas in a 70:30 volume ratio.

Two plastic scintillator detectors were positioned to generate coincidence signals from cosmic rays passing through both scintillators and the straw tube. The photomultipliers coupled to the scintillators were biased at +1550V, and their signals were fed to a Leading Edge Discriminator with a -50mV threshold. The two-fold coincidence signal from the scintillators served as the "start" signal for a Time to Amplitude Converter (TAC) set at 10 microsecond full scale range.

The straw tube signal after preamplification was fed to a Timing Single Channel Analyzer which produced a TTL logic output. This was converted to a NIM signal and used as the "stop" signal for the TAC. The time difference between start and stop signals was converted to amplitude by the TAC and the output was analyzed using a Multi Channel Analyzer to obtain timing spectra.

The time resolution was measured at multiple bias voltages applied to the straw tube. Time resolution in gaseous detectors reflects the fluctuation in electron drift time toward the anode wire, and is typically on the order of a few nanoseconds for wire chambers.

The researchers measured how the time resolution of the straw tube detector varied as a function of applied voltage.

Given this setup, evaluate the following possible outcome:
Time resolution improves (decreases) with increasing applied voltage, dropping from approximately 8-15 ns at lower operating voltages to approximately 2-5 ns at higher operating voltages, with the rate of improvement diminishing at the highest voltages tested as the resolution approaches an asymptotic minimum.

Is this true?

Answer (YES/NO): NO